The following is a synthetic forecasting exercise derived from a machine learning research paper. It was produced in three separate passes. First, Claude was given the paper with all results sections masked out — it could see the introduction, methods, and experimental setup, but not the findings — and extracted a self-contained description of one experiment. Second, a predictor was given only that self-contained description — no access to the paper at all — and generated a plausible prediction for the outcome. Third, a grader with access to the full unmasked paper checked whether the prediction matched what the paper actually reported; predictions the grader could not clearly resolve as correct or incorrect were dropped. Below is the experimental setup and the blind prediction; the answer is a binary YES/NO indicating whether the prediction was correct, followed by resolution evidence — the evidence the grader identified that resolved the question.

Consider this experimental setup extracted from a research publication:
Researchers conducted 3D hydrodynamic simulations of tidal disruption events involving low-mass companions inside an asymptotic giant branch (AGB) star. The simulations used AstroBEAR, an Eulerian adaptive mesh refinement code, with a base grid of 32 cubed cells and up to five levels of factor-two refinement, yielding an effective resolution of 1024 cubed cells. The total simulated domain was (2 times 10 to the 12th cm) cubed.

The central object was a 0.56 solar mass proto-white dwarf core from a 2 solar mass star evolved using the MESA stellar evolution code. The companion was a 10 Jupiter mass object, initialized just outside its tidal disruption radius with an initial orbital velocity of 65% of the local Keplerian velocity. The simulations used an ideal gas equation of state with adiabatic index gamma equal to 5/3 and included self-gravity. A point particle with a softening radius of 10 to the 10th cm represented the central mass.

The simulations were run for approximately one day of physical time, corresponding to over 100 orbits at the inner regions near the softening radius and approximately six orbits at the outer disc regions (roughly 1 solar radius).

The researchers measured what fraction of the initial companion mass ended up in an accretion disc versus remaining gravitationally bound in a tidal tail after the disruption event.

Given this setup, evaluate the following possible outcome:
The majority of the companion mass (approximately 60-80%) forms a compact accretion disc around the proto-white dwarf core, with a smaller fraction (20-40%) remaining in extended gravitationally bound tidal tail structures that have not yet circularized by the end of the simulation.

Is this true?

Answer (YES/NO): YES